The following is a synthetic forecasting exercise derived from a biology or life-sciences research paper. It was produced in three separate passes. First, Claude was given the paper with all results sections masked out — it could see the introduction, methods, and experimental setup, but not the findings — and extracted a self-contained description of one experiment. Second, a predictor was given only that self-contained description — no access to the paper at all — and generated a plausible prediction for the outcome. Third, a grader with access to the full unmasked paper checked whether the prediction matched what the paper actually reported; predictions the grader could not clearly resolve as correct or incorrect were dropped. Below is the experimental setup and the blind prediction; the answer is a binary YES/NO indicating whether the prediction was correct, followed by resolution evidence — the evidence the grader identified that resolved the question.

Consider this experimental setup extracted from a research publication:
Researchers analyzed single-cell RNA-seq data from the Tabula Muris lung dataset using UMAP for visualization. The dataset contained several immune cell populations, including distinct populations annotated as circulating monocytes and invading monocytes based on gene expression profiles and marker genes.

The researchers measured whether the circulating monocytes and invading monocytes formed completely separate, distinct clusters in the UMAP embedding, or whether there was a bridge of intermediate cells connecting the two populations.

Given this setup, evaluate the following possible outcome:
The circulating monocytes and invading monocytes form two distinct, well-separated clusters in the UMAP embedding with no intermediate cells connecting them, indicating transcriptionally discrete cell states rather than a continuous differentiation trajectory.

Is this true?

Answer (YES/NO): NO